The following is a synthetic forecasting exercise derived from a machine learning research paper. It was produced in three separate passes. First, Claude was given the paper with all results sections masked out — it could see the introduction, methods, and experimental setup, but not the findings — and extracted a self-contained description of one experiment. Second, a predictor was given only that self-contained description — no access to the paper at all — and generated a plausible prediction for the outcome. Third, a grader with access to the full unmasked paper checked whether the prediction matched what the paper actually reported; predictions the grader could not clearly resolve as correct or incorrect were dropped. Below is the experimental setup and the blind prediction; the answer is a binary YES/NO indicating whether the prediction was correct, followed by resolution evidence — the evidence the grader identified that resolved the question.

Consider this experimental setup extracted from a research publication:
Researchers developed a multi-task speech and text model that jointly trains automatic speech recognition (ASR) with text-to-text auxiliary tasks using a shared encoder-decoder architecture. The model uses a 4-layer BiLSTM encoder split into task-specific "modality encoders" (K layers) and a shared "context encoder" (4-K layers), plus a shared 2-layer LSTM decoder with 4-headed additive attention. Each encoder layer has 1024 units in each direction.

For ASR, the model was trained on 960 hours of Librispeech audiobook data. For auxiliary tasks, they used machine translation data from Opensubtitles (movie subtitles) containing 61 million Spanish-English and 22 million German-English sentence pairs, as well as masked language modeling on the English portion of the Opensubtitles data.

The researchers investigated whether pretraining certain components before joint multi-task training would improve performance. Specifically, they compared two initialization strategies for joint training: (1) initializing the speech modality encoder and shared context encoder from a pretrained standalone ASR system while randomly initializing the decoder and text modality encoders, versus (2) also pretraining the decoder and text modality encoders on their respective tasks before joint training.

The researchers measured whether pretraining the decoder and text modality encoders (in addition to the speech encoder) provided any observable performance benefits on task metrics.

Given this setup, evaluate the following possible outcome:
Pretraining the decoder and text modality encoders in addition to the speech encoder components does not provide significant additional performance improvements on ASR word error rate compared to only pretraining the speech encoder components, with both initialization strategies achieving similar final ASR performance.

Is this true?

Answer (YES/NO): YES